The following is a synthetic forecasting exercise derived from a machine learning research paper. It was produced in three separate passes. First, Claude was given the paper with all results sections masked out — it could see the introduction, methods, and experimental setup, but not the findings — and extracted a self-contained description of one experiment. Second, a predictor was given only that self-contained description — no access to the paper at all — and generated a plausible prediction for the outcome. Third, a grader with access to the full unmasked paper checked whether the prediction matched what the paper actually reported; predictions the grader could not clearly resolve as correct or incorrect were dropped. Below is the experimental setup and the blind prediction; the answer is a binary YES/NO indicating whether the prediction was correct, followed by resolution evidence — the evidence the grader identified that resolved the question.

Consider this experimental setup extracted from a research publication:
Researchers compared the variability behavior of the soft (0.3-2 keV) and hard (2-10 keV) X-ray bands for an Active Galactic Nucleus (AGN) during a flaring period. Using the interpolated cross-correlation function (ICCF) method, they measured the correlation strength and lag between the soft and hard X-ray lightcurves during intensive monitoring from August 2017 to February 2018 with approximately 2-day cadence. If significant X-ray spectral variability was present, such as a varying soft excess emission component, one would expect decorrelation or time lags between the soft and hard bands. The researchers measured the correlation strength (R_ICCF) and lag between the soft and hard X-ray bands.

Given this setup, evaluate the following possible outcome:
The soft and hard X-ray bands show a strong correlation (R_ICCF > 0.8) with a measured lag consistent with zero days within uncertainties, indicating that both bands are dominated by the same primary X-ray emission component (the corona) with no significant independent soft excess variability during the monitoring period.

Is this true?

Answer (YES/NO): YES